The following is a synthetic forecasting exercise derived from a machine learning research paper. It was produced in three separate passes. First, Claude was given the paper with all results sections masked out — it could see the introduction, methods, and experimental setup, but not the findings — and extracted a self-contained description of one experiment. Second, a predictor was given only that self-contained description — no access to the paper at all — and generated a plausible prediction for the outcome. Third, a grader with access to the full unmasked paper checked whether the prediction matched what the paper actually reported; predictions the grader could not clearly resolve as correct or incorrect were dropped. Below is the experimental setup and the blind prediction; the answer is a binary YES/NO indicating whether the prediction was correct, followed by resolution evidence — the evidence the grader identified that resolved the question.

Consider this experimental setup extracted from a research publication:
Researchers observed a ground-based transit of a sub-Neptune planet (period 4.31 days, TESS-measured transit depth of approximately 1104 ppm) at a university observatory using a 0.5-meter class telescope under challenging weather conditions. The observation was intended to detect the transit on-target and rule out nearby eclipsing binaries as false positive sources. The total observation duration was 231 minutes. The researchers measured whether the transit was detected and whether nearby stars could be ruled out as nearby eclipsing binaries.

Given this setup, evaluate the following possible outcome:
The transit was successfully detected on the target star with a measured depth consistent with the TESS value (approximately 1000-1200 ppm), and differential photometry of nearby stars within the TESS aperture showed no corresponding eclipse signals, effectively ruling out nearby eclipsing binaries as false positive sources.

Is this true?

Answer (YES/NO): NO